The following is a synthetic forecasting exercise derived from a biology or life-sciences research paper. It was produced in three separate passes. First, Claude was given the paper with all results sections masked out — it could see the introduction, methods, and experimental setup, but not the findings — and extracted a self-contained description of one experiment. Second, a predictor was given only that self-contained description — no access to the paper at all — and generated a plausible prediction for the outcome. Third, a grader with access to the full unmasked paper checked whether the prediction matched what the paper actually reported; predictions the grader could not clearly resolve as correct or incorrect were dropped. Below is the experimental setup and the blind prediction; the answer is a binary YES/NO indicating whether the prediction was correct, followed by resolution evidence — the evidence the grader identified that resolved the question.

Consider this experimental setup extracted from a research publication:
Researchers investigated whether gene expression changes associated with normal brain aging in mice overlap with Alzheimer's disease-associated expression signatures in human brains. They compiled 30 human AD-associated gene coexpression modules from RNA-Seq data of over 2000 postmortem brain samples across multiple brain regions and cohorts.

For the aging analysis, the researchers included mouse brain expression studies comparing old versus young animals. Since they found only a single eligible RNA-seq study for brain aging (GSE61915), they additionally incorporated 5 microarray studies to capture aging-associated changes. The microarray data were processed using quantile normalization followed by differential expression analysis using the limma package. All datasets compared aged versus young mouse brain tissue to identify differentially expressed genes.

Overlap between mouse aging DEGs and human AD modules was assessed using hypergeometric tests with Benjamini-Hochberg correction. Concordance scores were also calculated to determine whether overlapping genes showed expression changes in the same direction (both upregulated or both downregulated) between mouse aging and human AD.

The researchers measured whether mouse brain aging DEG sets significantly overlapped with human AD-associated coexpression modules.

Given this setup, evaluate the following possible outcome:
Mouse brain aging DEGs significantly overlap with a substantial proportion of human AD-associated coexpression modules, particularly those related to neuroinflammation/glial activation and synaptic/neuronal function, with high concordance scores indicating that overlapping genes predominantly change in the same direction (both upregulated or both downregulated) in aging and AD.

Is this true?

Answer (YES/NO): YES